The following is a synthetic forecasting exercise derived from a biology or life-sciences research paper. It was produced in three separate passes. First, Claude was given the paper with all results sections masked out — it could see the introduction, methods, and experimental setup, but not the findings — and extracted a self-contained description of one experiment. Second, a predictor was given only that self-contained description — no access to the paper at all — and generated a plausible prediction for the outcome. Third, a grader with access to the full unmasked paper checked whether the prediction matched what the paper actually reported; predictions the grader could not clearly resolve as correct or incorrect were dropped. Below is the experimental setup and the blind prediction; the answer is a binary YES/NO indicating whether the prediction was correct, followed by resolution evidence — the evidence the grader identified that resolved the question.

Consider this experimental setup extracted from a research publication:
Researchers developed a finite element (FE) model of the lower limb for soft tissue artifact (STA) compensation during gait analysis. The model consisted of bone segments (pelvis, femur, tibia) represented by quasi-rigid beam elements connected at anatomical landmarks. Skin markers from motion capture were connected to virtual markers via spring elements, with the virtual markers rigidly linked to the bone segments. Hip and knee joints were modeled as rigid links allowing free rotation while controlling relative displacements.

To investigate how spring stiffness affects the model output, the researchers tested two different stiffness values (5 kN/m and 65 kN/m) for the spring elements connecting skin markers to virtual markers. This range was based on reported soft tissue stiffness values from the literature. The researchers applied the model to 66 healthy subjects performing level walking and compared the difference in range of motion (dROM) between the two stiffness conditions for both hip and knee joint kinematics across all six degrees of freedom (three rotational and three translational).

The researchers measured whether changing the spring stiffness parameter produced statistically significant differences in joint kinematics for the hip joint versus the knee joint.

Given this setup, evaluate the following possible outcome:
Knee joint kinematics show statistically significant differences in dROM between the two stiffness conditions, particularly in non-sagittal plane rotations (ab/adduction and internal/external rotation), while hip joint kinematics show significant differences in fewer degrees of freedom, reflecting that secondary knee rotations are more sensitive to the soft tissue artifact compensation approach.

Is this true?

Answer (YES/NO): YES